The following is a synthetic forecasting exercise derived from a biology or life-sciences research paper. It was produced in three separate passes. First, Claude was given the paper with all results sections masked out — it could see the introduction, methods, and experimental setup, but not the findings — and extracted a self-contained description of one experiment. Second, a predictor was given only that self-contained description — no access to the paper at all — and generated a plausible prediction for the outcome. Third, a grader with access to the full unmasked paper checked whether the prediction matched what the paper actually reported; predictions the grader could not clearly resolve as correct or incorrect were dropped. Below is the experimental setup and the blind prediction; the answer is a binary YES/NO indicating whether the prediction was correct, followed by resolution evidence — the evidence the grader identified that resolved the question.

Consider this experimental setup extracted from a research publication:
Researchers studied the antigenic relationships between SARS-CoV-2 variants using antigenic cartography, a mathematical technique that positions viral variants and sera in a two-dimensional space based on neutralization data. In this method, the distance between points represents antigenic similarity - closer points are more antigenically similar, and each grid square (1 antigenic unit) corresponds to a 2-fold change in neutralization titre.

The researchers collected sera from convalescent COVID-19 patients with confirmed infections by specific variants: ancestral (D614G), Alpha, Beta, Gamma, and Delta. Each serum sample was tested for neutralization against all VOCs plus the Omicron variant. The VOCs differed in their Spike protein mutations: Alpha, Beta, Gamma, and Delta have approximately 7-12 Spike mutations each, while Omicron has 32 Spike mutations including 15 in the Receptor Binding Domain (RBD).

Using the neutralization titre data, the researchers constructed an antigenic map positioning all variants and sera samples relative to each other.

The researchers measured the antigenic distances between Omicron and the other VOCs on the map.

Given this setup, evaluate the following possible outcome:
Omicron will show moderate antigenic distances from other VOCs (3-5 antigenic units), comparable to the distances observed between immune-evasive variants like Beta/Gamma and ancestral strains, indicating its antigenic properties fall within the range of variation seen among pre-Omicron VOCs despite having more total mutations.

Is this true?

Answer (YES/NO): NO